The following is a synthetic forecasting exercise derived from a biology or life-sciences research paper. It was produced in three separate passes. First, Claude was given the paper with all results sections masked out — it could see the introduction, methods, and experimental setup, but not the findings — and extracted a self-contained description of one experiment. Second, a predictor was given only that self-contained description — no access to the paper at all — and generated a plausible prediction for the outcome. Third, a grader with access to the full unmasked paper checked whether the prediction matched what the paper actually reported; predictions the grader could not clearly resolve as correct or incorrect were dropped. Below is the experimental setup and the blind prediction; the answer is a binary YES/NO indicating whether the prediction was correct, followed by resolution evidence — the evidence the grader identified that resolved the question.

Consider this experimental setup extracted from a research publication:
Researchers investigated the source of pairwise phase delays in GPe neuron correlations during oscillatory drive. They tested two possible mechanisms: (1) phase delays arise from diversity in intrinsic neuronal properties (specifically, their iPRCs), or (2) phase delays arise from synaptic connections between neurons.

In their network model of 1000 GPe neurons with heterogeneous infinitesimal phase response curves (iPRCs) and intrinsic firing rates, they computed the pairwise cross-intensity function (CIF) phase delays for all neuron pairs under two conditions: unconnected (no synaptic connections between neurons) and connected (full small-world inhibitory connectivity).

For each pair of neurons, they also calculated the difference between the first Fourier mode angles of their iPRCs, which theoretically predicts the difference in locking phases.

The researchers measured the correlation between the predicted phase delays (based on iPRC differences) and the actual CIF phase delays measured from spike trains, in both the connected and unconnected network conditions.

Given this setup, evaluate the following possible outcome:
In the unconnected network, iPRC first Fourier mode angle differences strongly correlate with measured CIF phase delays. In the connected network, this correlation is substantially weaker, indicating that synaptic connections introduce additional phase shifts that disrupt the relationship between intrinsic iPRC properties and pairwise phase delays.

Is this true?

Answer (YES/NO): NO